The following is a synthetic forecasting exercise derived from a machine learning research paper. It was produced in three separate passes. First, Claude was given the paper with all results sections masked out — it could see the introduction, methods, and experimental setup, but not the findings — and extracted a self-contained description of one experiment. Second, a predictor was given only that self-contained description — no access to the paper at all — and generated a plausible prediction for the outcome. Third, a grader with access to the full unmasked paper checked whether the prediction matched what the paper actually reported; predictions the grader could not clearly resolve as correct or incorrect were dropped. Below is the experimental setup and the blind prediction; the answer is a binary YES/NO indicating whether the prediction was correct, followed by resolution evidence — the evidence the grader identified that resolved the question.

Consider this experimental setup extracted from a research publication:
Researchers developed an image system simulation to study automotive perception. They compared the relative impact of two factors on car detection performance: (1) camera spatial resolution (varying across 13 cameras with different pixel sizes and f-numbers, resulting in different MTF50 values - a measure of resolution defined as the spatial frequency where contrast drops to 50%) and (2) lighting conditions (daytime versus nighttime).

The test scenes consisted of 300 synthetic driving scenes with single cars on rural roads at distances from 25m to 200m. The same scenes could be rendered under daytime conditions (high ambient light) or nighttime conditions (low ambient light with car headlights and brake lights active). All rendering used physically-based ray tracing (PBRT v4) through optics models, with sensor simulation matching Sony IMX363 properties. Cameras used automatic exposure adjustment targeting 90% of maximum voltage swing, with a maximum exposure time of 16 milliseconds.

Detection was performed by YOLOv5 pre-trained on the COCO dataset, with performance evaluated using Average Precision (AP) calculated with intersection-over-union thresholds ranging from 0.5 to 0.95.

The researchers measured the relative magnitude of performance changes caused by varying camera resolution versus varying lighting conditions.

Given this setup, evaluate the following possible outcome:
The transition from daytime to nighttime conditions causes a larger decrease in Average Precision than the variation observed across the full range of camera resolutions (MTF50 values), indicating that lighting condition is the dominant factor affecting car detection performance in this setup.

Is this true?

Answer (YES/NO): YES